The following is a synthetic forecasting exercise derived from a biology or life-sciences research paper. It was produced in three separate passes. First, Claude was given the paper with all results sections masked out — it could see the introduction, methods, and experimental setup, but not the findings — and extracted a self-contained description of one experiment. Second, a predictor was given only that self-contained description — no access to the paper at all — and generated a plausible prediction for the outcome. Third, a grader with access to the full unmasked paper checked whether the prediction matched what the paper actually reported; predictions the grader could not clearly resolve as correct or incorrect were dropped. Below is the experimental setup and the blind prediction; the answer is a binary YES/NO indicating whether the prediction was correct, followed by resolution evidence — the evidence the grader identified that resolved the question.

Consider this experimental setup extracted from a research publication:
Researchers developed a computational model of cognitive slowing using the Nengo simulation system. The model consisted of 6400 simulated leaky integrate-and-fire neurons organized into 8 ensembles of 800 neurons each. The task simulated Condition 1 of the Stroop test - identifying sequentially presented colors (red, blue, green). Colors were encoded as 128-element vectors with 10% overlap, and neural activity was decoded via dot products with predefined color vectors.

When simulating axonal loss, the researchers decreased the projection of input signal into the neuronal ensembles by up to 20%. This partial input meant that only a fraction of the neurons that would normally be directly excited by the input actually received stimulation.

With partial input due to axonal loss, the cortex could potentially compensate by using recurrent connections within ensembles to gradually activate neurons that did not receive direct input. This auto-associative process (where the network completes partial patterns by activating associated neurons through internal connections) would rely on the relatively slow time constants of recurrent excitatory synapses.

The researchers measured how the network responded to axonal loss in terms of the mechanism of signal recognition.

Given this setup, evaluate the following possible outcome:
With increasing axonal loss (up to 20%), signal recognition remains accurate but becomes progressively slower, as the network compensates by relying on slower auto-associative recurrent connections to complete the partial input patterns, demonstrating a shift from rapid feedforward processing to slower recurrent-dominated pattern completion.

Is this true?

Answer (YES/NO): YES